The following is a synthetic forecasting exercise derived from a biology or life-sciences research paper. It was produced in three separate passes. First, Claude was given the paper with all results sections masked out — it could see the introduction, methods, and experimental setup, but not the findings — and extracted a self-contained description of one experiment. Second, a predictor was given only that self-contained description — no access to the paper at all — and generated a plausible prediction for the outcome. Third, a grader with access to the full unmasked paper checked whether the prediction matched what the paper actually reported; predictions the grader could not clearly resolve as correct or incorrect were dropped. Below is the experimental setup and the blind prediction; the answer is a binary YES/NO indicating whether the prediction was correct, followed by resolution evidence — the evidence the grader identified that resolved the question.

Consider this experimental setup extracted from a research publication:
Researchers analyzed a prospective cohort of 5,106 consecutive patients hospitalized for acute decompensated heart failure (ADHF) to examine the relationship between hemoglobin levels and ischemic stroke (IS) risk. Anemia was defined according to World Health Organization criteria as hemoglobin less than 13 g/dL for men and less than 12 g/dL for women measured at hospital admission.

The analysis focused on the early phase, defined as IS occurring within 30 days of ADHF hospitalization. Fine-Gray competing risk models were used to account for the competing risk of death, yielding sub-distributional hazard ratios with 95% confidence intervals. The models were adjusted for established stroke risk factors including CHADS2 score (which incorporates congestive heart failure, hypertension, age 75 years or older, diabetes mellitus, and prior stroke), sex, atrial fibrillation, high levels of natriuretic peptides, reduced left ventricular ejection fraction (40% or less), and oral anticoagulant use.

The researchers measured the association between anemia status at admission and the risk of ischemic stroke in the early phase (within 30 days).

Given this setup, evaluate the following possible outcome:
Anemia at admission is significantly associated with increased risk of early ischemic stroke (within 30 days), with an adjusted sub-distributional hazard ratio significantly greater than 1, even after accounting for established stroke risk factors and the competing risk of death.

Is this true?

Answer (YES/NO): NO